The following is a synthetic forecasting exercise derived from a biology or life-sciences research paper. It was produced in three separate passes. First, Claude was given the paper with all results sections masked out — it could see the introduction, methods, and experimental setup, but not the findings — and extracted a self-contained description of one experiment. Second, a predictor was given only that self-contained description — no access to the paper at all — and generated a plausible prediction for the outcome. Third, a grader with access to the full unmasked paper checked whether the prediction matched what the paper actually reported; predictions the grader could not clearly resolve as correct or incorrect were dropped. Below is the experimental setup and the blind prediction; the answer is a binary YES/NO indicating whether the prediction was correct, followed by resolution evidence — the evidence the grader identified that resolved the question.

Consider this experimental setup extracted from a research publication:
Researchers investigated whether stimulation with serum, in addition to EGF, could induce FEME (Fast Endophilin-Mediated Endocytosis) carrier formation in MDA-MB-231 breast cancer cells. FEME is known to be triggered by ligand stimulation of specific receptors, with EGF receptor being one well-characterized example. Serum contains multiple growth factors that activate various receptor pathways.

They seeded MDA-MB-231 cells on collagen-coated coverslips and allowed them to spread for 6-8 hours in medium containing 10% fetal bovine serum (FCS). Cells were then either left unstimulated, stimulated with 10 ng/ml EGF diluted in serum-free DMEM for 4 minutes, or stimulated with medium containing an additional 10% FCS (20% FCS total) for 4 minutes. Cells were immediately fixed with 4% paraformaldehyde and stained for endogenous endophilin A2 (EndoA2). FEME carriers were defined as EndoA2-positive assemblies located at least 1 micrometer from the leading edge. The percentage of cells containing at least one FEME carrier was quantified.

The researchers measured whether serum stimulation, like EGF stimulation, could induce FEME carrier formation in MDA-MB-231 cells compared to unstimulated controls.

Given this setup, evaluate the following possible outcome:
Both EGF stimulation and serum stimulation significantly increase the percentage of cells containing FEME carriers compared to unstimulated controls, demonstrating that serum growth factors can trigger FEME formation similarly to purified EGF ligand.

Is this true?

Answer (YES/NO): NO